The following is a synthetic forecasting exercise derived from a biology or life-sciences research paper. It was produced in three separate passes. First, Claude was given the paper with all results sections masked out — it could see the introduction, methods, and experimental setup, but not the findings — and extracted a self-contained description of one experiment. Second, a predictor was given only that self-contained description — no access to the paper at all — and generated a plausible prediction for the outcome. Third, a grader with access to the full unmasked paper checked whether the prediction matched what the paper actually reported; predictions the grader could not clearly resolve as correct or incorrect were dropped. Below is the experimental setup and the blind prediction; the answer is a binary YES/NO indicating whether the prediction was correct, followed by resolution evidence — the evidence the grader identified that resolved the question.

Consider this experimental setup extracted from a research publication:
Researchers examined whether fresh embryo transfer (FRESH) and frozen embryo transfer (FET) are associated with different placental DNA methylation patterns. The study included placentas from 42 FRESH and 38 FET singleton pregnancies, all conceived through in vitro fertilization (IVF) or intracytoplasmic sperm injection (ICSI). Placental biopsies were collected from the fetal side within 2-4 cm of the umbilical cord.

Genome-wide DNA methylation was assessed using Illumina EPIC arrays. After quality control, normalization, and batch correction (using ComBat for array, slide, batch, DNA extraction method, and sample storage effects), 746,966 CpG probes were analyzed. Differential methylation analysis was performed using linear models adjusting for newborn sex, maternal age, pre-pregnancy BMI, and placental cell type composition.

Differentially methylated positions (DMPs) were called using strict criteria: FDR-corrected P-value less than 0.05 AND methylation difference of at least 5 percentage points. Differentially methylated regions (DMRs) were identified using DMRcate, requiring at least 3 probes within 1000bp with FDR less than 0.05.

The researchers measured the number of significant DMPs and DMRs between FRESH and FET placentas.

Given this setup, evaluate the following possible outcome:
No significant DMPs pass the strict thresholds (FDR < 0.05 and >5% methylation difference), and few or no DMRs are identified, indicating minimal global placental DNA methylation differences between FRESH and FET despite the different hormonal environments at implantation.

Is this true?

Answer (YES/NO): NO